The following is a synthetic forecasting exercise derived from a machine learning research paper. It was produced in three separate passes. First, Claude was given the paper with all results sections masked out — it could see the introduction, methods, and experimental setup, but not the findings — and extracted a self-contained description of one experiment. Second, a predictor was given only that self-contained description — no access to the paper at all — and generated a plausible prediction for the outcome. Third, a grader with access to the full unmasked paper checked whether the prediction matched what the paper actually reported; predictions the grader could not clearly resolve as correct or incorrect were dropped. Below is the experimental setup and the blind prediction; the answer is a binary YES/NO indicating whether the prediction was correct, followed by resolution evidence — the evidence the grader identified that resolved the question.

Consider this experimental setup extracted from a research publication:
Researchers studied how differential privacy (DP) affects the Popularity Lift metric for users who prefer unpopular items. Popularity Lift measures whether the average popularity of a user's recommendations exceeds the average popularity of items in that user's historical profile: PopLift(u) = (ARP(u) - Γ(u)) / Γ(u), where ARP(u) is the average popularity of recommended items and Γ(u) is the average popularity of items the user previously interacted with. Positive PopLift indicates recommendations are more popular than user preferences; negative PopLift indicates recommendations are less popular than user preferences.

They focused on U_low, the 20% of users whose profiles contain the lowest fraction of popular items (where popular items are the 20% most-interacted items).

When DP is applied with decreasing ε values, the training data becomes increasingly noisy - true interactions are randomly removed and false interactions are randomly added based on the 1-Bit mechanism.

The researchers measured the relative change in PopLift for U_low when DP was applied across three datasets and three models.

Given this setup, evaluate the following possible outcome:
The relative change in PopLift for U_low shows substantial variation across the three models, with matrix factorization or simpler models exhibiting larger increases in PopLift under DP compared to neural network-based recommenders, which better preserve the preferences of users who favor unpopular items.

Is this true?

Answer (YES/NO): NO